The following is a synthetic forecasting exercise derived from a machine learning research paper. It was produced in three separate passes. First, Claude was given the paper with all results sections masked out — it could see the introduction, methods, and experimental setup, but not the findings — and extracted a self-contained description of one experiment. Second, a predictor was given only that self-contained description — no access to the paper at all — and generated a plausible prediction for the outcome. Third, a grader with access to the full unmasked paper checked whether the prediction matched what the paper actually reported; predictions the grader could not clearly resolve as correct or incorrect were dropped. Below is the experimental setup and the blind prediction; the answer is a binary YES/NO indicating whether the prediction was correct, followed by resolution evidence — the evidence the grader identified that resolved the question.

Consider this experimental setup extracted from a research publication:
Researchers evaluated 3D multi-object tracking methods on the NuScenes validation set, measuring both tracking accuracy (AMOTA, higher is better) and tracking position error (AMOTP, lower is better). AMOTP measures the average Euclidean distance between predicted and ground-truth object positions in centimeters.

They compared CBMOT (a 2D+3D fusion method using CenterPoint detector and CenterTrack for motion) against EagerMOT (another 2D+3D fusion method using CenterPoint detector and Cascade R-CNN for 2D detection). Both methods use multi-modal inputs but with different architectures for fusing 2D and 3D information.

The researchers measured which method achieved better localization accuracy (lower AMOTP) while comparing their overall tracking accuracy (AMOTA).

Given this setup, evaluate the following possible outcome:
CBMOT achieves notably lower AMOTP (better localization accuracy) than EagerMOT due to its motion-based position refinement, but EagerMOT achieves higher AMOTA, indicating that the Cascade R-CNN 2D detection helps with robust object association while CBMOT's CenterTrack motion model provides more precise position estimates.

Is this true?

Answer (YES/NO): NO